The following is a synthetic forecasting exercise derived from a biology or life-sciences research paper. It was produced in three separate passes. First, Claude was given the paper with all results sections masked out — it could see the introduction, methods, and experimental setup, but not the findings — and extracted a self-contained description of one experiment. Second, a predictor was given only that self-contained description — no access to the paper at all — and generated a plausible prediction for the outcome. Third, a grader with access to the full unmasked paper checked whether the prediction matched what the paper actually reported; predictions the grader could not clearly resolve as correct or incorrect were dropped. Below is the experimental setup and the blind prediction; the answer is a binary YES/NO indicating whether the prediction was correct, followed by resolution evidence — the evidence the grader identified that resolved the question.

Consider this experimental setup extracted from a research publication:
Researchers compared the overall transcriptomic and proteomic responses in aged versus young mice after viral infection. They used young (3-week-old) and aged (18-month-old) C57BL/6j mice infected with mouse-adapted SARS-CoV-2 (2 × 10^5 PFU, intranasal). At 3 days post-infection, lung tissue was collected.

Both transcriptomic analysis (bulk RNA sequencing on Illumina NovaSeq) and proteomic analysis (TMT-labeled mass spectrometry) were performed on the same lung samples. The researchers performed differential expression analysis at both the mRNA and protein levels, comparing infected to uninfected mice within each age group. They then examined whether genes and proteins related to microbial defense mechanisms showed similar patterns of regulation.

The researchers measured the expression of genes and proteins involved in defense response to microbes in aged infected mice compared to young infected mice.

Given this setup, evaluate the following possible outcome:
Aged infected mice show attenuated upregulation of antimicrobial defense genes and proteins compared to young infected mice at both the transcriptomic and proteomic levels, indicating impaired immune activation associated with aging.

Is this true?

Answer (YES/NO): YES